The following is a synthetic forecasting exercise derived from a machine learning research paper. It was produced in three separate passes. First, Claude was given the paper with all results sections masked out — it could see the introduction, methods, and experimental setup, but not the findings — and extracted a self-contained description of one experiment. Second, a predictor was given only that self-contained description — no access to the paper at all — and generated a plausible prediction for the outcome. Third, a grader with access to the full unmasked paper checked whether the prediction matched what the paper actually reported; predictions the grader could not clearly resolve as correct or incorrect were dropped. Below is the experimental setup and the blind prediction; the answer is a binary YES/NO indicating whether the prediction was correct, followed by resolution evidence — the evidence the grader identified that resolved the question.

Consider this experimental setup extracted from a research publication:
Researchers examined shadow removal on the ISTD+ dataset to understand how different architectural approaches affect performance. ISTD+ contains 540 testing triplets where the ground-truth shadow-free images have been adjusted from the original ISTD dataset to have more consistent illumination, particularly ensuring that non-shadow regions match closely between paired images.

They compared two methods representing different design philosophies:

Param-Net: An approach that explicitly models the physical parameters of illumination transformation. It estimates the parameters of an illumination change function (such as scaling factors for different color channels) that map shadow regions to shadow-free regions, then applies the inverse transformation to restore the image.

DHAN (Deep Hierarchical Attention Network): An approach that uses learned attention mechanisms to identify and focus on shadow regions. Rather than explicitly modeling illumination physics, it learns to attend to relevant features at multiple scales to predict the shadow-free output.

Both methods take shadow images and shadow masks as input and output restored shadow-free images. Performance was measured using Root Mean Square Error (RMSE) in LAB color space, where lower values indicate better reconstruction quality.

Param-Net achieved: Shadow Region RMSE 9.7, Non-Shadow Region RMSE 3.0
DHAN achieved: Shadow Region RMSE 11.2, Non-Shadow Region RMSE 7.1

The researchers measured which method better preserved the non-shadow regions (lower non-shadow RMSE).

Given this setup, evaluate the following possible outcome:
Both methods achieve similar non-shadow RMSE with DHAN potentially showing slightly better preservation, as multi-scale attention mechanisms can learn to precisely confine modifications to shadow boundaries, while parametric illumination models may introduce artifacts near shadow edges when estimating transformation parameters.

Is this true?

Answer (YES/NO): NO